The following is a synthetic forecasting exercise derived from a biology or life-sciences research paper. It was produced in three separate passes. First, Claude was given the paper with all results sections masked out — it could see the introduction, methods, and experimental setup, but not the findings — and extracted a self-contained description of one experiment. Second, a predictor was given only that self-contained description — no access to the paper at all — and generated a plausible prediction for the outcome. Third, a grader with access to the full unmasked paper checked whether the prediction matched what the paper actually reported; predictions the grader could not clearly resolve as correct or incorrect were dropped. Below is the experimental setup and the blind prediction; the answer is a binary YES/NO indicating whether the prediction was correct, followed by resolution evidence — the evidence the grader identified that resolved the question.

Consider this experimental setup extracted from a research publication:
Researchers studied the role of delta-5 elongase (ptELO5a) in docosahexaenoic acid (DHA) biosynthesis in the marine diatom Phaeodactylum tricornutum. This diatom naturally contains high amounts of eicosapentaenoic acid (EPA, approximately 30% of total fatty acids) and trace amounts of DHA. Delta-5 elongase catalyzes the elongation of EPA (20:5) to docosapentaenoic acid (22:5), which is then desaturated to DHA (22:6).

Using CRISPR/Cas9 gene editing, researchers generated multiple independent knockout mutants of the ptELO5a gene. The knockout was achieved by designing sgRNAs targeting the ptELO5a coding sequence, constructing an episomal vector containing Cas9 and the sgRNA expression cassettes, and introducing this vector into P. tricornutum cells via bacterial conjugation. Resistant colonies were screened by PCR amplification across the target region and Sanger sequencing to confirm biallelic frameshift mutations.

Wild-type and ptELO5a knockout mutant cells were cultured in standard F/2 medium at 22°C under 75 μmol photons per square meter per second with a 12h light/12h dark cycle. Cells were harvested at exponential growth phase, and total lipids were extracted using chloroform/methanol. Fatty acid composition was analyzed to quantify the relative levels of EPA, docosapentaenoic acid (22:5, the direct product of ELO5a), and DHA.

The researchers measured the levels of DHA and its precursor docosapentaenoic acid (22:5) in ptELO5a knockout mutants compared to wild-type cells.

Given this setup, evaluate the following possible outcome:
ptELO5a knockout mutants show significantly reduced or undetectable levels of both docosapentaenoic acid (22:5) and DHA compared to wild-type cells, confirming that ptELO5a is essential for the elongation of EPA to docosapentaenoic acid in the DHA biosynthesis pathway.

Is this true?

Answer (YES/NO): YES